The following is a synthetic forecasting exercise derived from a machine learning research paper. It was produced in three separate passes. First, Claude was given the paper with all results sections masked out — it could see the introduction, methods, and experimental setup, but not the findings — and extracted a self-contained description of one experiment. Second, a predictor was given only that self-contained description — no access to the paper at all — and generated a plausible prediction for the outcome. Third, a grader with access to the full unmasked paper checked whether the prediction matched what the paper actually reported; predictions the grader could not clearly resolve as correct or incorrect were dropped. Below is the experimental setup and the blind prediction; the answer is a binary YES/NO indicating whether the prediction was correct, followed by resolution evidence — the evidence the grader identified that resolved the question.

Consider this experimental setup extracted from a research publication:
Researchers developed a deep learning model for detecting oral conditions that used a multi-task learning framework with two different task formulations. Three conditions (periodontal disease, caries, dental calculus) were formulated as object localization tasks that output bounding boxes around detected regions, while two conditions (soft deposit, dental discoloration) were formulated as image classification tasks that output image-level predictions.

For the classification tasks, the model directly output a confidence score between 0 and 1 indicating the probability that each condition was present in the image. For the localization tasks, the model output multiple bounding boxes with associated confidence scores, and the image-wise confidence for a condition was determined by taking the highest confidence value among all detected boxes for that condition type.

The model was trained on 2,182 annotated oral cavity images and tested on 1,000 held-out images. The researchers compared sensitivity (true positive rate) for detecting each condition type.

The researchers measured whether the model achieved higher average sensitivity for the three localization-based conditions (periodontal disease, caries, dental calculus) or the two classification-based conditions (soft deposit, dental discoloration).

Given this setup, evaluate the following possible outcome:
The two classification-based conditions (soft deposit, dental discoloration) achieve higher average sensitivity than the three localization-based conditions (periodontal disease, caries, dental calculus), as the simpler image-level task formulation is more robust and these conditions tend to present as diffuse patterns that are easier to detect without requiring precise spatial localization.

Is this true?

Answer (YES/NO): NO